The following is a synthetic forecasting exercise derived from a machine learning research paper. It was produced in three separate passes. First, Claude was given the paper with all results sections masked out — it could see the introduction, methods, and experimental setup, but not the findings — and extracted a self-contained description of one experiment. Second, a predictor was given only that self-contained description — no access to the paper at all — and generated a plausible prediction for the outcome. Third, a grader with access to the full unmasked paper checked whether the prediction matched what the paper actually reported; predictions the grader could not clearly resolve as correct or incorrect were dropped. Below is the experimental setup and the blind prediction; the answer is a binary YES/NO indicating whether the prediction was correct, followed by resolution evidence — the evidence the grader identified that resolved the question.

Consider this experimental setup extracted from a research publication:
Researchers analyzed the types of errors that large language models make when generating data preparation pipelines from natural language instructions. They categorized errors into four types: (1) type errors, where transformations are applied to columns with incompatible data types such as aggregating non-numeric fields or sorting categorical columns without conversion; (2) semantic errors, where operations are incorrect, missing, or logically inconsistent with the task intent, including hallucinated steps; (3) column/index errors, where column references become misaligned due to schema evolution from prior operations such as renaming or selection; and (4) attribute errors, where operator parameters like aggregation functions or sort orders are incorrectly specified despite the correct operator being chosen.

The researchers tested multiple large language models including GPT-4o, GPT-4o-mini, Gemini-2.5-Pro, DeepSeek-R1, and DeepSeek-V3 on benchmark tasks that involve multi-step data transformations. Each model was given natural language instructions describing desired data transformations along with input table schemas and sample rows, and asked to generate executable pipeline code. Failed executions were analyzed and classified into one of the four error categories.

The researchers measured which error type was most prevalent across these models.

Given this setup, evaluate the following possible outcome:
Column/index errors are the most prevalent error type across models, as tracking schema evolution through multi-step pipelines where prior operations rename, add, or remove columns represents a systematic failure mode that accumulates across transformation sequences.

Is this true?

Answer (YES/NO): NO